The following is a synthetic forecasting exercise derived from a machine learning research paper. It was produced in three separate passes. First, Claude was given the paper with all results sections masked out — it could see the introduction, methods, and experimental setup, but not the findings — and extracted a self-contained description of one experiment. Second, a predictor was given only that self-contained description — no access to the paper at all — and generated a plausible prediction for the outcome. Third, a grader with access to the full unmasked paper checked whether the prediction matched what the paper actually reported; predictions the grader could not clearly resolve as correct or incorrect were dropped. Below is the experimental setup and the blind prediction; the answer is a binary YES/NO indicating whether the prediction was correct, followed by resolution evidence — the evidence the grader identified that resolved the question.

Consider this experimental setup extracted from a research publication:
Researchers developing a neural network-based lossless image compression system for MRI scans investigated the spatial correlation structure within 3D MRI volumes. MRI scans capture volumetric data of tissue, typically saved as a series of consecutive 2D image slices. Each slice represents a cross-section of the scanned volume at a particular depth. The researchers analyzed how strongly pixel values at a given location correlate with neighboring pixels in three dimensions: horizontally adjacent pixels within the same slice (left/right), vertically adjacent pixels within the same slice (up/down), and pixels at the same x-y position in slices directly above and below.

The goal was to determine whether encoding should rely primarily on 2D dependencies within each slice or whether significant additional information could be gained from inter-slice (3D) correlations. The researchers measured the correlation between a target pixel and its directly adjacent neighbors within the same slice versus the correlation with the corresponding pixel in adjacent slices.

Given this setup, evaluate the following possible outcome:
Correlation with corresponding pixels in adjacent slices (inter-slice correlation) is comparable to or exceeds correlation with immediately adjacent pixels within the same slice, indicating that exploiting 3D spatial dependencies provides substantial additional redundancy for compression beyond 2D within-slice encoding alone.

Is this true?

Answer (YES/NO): NO